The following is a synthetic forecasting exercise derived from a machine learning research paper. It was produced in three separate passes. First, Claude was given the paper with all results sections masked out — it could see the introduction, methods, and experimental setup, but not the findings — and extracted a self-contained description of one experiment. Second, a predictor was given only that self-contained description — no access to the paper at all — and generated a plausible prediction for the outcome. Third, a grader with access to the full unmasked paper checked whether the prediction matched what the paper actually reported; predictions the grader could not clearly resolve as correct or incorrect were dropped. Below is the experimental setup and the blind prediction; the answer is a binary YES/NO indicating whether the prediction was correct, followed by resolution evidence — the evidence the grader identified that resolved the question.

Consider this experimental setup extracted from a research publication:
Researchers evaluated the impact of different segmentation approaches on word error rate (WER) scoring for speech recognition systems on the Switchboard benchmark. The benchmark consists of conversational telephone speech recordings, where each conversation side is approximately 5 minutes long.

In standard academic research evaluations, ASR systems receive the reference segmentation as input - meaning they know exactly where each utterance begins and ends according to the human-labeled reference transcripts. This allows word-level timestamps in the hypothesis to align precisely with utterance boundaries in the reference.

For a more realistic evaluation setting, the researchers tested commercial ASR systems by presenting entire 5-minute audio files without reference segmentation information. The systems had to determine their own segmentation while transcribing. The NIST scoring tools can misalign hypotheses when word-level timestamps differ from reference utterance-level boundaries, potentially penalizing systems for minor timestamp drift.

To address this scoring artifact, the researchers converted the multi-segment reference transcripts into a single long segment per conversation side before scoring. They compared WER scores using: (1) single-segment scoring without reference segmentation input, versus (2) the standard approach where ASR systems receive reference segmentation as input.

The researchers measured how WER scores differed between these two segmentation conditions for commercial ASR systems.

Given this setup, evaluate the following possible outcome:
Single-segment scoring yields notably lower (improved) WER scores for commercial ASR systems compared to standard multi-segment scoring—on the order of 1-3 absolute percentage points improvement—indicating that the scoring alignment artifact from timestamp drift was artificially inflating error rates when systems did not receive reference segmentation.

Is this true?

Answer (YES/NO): NO